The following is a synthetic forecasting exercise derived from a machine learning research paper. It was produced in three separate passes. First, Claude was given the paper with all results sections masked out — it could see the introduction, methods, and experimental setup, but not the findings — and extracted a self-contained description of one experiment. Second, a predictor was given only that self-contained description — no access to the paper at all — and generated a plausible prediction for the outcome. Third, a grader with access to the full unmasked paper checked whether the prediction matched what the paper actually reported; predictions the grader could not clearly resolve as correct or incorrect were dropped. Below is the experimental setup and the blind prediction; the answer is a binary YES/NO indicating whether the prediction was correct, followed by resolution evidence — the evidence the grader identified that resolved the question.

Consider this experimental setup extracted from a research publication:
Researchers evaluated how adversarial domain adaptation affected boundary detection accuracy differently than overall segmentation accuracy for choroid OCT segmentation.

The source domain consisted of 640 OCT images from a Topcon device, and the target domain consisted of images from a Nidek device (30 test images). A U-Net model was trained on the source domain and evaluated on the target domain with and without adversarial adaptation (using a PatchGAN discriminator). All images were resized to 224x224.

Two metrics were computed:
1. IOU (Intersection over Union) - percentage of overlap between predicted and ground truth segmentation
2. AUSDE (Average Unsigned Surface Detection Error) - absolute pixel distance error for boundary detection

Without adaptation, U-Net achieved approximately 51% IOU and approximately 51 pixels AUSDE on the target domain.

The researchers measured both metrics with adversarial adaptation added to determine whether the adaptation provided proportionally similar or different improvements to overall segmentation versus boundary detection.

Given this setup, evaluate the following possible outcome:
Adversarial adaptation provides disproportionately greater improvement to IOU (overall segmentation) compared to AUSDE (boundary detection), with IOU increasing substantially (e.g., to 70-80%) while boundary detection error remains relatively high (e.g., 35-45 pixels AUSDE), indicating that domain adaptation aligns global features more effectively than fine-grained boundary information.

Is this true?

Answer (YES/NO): NO